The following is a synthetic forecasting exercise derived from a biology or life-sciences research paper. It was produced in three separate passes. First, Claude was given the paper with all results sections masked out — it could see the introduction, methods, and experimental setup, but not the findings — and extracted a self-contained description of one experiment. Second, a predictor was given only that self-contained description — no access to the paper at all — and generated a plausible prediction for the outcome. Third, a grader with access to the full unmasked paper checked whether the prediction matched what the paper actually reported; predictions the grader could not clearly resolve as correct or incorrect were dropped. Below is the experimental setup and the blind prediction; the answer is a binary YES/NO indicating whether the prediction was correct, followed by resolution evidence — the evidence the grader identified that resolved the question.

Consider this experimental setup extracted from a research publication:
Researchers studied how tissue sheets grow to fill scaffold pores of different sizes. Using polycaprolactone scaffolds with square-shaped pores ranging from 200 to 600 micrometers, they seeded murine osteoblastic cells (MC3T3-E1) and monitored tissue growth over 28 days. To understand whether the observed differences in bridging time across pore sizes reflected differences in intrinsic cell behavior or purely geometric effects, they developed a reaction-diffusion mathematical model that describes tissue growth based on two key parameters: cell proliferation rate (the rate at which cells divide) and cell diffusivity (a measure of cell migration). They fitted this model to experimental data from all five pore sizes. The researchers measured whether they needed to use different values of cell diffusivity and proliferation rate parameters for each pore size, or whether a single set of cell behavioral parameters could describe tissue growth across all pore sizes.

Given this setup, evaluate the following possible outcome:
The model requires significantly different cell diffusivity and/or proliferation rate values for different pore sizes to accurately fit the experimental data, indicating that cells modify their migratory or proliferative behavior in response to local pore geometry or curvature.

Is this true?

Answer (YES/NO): NO